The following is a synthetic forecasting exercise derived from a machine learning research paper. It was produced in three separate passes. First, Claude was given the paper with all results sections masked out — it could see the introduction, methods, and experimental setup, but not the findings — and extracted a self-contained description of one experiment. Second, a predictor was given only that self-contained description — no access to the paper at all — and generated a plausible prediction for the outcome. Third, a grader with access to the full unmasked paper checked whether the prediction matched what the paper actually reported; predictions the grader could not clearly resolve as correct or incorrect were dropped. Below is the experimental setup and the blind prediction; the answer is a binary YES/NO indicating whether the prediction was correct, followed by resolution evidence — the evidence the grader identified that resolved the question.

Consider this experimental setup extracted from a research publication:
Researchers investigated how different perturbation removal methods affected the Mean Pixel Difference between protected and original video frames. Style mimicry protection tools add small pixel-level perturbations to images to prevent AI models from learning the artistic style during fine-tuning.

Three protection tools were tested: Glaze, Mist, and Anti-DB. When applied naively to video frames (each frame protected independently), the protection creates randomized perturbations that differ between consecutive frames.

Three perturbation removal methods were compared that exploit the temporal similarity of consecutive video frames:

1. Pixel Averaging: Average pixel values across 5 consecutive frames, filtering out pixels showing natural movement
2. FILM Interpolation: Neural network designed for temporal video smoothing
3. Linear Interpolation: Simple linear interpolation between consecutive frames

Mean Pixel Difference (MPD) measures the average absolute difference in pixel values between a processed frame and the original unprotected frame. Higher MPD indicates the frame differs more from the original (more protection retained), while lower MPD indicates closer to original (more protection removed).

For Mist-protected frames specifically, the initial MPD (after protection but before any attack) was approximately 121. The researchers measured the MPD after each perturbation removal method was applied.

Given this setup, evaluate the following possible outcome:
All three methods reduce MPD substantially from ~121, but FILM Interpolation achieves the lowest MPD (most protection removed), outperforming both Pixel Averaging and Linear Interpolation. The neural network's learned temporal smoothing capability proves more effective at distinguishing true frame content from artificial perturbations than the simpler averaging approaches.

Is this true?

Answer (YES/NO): NO